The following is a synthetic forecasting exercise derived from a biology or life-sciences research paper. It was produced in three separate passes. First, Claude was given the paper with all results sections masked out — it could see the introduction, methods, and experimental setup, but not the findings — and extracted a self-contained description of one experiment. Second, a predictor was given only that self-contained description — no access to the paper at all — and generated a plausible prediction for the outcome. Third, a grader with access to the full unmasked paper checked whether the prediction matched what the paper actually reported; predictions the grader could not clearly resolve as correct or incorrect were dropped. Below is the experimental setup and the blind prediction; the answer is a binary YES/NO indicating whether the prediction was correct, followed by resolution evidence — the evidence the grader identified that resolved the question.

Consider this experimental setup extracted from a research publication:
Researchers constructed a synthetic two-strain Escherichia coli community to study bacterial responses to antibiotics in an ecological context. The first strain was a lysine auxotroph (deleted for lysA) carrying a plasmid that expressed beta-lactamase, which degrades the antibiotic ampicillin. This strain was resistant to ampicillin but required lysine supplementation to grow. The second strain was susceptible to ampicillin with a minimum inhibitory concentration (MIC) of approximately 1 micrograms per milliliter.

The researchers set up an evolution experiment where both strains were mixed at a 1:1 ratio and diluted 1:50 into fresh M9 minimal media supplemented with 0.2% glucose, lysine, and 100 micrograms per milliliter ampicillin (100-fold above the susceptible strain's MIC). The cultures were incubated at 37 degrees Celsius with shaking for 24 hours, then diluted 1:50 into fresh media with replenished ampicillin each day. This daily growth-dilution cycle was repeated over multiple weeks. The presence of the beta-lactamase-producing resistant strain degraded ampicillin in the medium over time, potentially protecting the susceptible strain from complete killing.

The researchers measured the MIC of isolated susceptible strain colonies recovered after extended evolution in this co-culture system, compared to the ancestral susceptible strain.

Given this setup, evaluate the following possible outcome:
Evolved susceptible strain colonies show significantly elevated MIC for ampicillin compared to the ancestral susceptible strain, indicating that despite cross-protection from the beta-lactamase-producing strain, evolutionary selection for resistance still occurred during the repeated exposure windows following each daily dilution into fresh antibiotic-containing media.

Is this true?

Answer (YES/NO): NO